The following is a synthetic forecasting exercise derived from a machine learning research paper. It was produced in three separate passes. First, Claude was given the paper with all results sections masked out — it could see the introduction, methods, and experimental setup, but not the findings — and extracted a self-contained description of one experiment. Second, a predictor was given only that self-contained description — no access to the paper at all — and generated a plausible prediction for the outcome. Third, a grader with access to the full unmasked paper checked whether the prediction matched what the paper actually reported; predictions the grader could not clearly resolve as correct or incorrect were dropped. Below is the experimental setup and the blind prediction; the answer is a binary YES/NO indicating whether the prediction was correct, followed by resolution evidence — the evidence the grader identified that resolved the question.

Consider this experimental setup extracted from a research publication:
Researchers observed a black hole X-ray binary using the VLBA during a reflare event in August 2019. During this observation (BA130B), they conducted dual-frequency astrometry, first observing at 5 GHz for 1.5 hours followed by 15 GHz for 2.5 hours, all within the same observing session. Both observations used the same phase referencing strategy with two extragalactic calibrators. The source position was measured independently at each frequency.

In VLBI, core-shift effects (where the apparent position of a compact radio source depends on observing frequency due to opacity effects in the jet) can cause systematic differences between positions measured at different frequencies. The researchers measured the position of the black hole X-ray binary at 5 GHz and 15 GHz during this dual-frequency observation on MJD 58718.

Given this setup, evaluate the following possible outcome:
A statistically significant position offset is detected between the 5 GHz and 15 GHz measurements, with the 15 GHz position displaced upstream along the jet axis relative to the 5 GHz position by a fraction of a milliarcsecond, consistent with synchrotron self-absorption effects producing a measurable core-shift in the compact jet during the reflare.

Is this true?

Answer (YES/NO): NO